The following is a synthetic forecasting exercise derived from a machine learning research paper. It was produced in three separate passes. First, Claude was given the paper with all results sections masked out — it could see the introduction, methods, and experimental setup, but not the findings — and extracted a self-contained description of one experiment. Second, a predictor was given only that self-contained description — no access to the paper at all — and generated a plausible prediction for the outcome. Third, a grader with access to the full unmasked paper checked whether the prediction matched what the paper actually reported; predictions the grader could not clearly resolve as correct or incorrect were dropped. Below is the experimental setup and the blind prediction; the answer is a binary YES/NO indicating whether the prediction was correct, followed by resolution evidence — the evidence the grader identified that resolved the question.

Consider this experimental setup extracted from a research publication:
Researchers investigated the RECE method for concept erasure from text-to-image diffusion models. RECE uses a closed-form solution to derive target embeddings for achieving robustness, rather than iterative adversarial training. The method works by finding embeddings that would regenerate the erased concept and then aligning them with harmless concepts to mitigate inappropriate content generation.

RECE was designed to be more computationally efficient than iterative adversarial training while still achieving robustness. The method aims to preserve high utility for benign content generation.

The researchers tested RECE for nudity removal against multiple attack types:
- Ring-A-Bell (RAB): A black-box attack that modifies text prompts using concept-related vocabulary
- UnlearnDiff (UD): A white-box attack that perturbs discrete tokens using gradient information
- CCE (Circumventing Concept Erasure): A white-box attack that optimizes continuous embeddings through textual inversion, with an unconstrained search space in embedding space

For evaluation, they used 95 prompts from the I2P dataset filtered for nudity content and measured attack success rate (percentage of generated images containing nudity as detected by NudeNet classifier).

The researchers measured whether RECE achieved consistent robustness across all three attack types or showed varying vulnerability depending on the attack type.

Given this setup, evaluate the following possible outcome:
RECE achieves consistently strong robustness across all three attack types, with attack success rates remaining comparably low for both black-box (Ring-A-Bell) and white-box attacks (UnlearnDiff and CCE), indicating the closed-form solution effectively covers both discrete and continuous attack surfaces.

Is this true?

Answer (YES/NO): NO